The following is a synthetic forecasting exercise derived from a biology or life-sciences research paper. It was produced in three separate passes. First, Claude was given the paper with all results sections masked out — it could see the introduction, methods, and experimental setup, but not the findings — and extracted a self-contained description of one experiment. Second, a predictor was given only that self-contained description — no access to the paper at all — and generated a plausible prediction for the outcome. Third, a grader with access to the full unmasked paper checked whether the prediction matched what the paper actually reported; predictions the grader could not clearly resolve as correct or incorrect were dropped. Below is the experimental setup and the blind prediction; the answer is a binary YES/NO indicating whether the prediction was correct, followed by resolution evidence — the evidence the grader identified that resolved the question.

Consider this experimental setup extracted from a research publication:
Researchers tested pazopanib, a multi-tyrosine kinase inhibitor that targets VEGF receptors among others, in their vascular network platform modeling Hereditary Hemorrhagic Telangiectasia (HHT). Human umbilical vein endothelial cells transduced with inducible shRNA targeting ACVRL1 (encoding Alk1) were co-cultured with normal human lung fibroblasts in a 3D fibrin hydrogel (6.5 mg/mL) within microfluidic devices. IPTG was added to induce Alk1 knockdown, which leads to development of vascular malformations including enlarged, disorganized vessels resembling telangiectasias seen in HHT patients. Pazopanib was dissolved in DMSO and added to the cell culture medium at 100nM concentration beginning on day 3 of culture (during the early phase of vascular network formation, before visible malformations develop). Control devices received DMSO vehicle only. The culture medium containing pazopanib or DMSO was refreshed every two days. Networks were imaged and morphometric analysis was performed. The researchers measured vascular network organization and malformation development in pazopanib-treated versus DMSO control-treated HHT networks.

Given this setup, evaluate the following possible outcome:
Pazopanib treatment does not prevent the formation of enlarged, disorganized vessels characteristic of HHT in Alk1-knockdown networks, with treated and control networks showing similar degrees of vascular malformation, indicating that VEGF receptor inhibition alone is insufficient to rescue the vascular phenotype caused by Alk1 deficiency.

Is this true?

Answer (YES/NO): NO